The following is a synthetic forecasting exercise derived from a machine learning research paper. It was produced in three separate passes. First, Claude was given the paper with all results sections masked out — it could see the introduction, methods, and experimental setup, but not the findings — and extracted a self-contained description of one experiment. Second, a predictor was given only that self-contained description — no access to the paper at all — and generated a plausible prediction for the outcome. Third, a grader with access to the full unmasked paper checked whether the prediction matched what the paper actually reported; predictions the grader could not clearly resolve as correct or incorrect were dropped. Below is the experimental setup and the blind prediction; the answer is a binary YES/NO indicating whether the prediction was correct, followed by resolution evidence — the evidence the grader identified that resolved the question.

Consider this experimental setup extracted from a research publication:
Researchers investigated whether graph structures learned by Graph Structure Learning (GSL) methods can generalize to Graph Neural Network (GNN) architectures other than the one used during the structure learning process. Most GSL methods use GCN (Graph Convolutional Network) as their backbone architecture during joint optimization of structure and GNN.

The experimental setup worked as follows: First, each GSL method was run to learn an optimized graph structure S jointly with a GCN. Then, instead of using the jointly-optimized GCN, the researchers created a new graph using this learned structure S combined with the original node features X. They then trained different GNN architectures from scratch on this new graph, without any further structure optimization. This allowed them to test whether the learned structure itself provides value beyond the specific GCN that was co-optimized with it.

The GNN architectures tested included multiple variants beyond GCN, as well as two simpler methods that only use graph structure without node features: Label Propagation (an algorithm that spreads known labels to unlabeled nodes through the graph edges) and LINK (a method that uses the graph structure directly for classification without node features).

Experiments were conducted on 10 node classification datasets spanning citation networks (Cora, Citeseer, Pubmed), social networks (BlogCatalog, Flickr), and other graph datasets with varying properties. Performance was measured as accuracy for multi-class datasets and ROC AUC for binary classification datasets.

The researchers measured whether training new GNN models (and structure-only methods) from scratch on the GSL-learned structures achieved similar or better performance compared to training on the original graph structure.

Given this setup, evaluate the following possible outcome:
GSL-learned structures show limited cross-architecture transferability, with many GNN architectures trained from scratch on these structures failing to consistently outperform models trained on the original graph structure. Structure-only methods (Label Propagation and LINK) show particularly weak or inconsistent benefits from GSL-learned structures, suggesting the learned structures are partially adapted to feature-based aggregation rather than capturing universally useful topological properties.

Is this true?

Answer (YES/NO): NO